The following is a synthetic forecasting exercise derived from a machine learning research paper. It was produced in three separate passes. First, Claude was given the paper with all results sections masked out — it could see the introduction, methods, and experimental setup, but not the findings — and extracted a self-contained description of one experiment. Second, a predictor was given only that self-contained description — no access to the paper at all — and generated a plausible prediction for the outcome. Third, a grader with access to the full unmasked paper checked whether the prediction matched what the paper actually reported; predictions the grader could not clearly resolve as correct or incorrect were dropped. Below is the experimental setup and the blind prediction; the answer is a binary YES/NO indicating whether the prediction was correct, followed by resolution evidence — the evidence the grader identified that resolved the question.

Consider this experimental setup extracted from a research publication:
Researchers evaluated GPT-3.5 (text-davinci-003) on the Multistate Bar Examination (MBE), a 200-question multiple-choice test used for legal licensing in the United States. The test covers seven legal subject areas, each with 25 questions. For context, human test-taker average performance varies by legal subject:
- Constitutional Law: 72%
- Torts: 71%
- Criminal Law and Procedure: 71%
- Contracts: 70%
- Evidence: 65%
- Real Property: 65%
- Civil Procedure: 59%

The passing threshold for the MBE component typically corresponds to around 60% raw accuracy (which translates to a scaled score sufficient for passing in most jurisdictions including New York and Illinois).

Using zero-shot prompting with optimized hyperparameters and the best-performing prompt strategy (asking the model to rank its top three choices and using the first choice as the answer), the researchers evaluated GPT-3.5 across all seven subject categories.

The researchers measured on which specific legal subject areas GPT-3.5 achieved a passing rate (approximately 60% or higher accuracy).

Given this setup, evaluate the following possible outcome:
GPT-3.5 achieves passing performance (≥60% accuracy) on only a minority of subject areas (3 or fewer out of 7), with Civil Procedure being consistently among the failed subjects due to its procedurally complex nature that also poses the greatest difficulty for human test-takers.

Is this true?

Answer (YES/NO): YES